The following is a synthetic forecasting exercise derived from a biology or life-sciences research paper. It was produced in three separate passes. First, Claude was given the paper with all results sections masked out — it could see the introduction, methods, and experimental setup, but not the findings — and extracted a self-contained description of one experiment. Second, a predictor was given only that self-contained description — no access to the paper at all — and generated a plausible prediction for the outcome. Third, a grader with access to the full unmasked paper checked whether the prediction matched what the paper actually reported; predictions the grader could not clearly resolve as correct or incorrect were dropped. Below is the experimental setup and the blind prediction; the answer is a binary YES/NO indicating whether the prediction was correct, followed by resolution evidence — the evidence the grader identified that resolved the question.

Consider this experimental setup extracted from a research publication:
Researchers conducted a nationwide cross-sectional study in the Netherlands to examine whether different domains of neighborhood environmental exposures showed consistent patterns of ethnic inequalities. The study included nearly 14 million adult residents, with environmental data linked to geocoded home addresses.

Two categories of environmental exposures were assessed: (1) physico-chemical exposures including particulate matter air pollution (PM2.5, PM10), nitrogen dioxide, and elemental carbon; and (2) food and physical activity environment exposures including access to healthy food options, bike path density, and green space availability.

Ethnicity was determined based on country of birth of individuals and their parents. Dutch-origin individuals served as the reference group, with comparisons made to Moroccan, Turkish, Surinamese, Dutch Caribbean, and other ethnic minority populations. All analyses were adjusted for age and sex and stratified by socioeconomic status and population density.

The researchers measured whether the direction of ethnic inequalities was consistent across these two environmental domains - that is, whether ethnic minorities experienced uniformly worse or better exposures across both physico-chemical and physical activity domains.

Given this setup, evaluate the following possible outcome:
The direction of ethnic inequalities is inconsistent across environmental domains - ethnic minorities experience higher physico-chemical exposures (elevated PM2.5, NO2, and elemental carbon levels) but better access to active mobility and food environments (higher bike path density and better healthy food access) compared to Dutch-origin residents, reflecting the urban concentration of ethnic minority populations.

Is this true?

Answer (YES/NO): YES